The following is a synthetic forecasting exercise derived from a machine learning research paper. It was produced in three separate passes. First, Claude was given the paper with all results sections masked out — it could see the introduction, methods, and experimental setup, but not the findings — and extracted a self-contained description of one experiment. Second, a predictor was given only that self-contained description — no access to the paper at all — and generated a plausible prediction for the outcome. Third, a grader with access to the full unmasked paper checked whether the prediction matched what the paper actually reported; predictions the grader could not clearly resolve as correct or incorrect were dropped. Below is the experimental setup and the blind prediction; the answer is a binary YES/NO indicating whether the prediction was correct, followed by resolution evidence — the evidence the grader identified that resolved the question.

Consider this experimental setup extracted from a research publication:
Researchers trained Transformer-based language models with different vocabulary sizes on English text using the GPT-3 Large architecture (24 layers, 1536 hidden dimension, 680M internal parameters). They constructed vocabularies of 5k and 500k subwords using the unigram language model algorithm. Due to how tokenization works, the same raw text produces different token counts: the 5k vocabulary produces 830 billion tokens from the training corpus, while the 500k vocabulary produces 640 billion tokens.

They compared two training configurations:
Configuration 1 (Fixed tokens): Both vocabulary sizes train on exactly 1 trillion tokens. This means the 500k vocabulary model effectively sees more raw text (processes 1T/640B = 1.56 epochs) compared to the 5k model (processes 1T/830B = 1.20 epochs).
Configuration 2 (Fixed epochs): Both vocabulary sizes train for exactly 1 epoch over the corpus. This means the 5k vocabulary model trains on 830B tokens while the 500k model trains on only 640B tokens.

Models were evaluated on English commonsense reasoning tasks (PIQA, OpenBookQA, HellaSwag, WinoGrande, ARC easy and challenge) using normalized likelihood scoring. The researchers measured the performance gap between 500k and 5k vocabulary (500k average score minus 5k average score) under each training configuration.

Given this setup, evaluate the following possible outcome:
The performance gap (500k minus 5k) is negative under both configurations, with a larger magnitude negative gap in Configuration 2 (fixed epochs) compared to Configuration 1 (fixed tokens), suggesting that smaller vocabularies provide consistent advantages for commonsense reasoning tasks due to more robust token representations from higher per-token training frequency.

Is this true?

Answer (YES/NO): NO